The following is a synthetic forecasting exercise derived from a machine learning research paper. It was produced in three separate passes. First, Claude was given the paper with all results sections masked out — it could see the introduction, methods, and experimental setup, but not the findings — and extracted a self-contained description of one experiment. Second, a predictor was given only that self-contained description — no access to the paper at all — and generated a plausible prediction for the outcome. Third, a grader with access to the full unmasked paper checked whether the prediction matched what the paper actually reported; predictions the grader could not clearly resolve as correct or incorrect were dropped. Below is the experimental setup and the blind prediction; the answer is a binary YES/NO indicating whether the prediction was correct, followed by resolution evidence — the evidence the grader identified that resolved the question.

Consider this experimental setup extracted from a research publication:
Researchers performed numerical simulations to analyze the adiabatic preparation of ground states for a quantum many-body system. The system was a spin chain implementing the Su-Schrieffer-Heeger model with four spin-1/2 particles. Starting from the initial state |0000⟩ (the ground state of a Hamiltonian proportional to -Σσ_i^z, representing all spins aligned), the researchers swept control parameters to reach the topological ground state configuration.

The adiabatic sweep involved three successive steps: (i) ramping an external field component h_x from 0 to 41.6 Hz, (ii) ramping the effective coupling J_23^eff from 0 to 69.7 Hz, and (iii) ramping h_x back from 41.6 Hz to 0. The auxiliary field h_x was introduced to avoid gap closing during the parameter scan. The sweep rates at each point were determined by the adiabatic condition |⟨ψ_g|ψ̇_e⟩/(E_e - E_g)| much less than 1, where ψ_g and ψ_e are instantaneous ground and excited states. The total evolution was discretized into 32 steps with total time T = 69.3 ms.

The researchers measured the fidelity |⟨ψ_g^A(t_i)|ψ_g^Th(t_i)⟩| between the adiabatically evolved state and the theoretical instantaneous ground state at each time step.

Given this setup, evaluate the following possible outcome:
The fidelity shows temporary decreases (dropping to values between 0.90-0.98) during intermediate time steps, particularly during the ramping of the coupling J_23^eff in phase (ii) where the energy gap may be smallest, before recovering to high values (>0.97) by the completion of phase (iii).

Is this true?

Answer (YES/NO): NO